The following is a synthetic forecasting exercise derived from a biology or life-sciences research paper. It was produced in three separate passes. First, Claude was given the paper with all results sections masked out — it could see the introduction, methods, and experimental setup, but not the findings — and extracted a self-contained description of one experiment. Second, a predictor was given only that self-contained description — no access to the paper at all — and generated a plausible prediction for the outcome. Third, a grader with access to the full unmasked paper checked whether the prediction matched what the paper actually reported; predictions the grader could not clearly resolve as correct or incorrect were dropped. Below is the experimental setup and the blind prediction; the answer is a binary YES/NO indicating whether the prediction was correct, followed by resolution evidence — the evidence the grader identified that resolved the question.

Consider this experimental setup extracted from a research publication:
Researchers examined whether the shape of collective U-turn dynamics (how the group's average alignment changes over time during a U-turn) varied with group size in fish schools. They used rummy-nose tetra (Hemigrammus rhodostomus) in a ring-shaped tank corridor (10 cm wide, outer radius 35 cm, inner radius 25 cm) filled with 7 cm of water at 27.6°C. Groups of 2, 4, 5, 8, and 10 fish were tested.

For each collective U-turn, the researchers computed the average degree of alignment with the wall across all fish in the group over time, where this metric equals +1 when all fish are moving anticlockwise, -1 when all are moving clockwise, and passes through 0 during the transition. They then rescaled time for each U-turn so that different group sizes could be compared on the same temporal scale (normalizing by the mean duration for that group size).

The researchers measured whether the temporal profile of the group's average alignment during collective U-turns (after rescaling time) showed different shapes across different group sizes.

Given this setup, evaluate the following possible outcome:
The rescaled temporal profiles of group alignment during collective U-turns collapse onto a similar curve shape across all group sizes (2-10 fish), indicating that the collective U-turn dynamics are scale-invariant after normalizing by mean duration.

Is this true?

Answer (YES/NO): YES